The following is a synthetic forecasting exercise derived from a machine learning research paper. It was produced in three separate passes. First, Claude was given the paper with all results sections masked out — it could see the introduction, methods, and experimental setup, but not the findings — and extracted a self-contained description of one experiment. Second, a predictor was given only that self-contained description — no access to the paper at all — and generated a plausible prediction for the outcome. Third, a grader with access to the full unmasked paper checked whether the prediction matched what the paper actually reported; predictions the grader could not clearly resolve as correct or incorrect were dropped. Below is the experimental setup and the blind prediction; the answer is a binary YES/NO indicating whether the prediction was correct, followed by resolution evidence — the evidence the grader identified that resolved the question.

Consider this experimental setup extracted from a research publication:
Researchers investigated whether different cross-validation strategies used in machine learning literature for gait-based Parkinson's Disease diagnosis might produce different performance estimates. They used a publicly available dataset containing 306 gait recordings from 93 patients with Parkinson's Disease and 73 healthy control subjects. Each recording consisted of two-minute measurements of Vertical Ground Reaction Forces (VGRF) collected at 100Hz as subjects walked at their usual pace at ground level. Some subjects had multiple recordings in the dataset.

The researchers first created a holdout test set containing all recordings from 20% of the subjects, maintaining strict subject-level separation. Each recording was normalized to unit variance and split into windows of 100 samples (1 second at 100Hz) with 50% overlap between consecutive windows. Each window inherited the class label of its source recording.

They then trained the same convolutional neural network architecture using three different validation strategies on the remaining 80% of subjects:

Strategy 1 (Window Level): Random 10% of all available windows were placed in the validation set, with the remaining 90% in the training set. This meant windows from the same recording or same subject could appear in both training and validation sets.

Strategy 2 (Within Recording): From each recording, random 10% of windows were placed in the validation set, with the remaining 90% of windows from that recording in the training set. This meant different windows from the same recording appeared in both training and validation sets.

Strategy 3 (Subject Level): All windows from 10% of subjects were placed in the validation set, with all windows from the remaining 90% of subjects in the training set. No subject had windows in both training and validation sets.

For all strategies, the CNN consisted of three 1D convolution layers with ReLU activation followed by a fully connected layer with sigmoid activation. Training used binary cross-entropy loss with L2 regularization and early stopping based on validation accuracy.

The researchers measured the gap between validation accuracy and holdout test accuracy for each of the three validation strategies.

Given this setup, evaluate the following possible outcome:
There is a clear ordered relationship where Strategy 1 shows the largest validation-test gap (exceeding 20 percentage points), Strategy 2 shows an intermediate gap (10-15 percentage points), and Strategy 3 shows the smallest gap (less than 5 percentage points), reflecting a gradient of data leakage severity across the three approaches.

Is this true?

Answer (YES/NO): NO